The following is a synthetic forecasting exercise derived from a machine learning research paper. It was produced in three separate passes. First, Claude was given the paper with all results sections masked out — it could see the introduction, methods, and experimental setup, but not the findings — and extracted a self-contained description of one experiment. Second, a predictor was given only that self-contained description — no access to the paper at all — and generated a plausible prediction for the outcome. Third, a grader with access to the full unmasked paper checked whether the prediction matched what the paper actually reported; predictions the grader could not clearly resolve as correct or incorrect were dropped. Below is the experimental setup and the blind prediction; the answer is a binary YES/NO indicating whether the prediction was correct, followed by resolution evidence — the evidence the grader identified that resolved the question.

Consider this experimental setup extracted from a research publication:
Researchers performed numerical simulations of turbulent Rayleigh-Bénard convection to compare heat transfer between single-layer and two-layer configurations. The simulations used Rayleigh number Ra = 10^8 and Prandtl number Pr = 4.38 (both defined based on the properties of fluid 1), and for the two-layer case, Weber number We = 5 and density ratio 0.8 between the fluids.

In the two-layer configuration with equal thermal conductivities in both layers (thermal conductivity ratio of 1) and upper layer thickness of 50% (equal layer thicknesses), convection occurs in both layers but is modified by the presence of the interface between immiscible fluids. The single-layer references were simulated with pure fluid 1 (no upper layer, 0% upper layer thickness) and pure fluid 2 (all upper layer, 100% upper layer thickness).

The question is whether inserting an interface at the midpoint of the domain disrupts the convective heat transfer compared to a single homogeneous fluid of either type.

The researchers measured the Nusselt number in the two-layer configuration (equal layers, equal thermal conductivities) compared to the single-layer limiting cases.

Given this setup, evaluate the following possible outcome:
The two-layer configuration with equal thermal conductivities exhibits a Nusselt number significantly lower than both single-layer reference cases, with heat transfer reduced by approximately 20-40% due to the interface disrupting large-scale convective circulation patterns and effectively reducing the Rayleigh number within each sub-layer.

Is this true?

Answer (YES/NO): NO